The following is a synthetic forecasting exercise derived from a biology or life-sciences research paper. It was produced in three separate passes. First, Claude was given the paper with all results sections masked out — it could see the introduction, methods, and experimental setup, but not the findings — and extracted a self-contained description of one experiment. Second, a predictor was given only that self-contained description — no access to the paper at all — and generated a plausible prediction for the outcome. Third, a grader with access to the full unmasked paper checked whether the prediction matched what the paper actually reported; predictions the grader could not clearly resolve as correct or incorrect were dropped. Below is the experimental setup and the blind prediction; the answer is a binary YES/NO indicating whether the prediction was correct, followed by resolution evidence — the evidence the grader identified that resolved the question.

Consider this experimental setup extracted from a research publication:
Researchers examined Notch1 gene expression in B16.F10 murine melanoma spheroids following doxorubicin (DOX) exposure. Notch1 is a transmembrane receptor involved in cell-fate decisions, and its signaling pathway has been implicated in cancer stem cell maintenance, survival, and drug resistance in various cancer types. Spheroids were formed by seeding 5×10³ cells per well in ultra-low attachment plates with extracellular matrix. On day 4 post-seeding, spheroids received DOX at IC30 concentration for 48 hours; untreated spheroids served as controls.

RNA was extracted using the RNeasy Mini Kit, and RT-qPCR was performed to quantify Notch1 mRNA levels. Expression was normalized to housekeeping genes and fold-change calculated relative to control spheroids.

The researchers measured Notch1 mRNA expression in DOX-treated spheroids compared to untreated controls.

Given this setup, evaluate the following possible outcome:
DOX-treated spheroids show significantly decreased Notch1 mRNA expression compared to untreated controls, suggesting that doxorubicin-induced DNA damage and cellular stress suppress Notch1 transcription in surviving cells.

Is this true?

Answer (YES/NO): NO